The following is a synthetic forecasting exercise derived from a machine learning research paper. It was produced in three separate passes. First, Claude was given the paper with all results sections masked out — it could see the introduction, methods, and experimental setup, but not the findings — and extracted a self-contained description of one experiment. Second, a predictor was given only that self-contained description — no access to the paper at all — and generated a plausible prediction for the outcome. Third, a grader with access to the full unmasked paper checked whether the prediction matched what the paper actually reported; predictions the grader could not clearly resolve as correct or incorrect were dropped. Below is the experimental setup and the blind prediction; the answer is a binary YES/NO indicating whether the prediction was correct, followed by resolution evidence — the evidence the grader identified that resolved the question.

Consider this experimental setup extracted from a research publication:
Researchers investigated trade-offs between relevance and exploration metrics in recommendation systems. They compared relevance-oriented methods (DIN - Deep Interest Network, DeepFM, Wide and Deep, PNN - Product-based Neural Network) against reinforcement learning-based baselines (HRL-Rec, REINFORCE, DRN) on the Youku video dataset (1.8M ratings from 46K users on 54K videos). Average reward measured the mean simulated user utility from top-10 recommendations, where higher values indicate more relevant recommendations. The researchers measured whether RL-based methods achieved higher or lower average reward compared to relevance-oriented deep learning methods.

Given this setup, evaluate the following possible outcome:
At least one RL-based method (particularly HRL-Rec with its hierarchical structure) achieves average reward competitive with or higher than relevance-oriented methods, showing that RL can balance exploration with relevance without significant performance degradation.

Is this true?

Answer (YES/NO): NO